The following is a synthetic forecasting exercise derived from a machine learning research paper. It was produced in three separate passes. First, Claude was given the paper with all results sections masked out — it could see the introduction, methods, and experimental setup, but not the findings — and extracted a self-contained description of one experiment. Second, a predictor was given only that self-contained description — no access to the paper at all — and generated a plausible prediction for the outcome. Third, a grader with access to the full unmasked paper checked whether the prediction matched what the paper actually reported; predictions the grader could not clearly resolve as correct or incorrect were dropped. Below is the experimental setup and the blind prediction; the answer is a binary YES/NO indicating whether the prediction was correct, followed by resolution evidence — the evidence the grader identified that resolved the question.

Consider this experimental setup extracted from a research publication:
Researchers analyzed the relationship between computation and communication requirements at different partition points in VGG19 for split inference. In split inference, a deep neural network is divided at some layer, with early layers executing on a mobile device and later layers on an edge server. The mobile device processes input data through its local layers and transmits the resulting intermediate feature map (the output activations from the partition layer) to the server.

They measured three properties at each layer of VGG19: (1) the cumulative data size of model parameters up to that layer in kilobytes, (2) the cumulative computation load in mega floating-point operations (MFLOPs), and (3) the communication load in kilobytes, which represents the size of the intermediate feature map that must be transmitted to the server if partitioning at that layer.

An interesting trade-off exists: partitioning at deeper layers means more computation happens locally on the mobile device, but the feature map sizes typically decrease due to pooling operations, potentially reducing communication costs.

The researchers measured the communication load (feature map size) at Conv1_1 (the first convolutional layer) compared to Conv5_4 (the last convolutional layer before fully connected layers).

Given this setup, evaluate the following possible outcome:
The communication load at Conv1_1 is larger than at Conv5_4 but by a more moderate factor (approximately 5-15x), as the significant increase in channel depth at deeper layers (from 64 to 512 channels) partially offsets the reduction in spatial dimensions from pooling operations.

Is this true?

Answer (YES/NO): NO